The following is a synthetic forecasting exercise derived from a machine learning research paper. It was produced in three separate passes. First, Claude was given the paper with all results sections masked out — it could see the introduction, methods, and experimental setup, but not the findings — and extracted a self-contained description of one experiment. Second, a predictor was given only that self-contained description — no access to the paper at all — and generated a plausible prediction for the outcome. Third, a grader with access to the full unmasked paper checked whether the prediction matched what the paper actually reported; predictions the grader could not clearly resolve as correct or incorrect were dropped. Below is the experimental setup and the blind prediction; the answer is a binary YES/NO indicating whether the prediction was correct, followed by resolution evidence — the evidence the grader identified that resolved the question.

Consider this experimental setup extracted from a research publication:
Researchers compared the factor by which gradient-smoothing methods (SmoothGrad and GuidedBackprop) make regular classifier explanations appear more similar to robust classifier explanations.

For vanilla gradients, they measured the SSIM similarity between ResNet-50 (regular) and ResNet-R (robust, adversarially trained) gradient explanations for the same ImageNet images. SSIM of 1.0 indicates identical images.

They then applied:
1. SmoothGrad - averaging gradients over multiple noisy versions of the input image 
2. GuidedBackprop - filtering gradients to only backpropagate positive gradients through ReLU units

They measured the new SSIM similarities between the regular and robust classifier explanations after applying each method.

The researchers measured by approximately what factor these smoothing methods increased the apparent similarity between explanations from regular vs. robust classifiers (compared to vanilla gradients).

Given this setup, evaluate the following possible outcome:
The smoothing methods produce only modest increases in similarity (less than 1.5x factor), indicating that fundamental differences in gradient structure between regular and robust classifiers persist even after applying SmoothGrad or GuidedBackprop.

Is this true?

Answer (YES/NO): NO